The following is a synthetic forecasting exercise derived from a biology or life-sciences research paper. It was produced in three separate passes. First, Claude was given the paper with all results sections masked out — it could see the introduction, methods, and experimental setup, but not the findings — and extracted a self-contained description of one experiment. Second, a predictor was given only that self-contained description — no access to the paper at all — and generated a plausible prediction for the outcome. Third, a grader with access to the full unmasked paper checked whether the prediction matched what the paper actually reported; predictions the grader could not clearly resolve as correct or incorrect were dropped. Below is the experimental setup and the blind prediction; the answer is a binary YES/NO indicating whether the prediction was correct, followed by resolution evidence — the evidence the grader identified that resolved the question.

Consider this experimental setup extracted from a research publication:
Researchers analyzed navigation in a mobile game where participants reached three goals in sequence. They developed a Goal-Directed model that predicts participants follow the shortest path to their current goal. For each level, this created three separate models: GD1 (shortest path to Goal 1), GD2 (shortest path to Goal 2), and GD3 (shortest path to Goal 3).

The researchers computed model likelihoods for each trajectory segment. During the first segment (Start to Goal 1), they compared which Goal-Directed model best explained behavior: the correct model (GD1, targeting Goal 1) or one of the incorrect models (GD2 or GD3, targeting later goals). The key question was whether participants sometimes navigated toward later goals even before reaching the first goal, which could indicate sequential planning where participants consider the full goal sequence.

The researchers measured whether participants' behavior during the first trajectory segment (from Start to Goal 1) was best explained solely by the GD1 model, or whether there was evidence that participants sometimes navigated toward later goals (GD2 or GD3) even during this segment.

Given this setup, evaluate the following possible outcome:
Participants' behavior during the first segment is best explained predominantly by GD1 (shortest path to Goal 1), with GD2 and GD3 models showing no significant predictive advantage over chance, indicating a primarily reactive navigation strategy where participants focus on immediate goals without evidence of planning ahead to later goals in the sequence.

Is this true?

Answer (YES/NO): NO